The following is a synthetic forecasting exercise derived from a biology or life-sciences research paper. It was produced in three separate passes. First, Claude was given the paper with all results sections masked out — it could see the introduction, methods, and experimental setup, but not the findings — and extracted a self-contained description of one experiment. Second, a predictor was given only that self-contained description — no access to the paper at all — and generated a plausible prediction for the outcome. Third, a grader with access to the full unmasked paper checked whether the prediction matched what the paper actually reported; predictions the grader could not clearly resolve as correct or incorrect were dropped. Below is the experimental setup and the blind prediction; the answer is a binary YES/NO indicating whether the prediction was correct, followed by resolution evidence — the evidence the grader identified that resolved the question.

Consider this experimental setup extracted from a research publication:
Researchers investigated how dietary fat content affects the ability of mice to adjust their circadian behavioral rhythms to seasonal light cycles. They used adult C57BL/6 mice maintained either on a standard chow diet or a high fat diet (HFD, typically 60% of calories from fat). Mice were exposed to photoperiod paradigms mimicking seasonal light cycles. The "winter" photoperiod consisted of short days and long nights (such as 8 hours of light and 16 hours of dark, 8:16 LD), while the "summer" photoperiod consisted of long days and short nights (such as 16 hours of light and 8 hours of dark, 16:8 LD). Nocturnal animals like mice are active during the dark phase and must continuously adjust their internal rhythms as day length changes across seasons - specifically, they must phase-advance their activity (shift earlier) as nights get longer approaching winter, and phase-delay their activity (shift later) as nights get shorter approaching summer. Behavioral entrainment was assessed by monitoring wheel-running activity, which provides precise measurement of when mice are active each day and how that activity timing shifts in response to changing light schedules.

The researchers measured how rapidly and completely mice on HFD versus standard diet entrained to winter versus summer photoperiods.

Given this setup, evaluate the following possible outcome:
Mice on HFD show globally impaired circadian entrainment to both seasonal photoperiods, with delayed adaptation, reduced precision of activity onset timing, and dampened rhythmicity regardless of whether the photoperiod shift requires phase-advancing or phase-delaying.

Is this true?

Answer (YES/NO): NO